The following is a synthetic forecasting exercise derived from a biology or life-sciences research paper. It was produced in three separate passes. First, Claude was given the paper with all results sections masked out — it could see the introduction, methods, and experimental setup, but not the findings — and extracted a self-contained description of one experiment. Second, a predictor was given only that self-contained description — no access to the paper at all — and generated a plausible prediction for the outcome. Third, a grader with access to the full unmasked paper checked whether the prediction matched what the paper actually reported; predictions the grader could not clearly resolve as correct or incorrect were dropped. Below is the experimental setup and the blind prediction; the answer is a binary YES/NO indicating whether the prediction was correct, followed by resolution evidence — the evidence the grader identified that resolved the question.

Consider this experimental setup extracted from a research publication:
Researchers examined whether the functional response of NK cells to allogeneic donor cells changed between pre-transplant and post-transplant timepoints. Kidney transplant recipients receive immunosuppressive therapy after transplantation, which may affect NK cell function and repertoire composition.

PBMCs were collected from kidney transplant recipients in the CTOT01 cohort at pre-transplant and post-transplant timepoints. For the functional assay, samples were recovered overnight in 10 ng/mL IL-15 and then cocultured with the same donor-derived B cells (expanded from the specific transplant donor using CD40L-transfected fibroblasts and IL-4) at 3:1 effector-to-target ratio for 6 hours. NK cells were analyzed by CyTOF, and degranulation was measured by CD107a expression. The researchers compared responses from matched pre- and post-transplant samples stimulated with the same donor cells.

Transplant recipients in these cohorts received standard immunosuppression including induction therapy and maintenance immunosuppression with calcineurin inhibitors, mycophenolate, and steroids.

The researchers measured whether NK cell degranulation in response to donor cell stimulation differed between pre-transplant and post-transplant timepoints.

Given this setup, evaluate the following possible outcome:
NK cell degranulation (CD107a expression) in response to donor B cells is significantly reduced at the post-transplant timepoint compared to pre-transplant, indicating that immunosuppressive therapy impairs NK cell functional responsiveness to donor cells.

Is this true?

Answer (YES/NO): NO